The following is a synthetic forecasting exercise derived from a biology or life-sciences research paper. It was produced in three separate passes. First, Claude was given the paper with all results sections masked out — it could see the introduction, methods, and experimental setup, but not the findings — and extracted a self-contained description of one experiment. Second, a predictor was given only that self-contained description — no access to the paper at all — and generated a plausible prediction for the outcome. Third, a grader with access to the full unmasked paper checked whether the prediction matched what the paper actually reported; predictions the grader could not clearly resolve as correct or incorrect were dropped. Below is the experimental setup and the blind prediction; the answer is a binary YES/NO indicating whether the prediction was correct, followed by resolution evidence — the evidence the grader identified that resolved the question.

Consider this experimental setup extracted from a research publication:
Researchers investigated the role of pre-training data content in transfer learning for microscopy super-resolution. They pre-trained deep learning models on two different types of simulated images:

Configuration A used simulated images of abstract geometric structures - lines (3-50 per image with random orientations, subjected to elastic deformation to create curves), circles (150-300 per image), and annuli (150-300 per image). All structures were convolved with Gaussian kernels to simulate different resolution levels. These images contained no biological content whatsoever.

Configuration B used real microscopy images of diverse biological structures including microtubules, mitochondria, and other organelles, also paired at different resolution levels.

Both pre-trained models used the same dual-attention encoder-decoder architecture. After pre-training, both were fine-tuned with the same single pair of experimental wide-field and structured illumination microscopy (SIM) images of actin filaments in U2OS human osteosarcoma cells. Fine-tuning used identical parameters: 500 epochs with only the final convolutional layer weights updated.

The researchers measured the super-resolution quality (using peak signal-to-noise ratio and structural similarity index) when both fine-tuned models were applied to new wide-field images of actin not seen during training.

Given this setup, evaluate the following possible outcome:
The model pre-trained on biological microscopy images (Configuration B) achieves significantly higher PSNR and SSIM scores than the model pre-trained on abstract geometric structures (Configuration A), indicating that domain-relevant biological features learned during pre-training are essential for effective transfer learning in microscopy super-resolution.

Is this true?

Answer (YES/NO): NO